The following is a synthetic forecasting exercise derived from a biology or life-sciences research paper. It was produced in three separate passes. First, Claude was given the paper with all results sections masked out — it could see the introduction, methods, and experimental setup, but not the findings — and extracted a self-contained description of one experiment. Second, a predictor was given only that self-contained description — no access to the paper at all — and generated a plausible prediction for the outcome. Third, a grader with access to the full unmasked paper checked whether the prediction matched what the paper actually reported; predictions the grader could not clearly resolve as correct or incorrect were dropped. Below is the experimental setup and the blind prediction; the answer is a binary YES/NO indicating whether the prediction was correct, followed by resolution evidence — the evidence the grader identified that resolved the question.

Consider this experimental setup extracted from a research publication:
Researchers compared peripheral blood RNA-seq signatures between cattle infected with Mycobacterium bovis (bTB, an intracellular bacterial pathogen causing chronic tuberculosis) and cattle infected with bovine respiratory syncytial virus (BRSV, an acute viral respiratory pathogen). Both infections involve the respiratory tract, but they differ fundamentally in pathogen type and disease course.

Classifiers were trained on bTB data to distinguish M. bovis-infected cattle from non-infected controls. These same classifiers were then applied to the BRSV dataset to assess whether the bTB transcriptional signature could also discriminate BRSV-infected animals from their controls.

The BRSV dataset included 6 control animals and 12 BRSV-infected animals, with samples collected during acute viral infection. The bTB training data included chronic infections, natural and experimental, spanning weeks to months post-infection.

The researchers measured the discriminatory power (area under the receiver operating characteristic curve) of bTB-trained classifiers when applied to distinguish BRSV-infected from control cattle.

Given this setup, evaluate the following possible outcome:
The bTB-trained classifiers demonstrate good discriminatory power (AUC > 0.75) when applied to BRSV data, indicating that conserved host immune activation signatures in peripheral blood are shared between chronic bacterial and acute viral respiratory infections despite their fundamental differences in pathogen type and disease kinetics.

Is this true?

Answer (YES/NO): YES